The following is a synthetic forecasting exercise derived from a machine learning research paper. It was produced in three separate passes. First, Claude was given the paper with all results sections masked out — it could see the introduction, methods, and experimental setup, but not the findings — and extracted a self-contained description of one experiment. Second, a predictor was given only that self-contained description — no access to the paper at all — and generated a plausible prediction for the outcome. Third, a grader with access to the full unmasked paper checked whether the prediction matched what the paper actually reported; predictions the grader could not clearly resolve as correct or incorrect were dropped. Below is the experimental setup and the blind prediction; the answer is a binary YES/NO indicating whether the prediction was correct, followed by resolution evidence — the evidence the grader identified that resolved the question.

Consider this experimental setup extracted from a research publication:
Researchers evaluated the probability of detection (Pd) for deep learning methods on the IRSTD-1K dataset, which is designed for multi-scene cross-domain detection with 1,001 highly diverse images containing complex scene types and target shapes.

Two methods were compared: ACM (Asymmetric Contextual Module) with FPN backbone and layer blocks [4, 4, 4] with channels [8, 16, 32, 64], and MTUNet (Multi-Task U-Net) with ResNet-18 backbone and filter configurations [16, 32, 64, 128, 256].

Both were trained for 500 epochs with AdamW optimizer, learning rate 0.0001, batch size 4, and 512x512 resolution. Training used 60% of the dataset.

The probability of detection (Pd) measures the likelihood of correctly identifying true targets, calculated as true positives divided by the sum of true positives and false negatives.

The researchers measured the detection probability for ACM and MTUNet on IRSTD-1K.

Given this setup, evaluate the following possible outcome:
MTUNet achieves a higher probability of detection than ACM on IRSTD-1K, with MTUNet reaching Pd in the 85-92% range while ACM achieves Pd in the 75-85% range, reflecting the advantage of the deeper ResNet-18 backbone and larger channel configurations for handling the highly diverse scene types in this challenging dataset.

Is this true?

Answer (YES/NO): NO